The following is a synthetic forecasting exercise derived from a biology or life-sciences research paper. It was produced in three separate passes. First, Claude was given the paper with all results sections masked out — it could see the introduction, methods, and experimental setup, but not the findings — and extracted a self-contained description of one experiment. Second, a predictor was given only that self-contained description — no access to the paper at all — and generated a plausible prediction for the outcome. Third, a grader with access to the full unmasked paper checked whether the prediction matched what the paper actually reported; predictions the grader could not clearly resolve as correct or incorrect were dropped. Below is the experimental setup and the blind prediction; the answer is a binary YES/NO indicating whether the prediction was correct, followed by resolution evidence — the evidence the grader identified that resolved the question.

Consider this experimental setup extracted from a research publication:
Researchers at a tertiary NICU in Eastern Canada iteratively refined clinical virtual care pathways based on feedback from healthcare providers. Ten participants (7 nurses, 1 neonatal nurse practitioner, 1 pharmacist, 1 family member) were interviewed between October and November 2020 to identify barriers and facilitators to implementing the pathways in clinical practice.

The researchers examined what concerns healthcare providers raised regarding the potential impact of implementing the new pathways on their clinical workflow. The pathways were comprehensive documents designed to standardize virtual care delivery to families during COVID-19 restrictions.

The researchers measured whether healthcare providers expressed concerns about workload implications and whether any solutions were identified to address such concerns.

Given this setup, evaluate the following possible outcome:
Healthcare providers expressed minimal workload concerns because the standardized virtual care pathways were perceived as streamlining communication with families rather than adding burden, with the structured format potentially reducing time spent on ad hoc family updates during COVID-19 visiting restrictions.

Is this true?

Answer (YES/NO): NO